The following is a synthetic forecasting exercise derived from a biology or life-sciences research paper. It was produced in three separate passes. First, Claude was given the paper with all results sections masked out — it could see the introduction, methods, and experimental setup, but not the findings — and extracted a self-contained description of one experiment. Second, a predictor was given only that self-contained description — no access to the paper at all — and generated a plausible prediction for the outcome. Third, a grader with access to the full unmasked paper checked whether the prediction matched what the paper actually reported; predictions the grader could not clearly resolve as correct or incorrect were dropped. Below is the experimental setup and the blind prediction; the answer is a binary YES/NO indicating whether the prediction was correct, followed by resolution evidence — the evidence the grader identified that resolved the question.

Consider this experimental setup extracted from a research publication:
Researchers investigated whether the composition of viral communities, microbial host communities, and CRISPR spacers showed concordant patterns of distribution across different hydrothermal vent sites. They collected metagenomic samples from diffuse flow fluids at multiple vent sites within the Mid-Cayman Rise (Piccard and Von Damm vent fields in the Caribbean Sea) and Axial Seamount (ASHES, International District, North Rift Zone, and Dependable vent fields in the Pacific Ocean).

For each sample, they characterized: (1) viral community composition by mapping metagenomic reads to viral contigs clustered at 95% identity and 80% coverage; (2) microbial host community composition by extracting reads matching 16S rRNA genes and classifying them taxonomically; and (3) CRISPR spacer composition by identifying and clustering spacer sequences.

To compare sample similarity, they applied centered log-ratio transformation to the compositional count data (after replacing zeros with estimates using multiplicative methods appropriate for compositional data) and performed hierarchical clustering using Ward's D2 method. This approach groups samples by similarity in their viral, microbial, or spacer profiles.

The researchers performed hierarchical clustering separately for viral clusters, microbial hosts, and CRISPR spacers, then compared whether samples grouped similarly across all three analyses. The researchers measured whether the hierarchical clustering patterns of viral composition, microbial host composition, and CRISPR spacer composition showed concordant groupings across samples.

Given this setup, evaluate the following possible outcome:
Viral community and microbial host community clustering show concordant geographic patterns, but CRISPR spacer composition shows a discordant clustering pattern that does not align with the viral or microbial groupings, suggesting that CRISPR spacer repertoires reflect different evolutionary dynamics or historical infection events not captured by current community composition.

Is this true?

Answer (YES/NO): YES